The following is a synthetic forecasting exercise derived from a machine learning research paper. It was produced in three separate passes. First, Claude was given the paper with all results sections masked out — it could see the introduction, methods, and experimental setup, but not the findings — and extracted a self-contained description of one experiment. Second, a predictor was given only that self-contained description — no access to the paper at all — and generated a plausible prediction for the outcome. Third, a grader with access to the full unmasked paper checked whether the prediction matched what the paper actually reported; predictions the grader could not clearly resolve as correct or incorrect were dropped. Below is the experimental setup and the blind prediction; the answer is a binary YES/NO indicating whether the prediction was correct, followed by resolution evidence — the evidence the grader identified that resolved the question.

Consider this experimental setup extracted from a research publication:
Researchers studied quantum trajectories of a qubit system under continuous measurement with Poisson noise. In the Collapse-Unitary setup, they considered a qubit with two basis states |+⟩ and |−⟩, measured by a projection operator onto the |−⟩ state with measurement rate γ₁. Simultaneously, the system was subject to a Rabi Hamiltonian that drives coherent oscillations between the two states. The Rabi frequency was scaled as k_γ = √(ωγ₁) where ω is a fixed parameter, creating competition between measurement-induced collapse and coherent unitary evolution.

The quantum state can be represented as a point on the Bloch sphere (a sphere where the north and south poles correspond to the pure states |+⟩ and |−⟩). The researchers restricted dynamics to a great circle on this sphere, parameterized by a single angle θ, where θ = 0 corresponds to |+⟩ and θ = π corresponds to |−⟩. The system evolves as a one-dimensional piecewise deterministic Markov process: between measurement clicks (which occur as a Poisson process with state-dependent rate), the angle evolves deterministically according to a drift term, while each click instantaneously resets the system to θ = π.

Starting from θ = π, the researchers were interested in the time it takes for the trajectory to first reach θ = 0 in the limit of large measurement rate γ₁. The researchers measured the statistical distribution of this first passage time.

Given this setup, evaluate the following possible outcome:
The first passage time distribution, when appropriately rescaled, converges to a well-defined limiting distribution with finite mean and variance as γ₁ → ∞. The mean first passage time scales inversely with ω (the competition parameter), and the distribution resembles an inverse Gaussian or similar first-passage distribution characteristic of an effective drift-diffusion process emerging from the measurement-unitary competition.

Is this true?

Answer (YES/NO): NO